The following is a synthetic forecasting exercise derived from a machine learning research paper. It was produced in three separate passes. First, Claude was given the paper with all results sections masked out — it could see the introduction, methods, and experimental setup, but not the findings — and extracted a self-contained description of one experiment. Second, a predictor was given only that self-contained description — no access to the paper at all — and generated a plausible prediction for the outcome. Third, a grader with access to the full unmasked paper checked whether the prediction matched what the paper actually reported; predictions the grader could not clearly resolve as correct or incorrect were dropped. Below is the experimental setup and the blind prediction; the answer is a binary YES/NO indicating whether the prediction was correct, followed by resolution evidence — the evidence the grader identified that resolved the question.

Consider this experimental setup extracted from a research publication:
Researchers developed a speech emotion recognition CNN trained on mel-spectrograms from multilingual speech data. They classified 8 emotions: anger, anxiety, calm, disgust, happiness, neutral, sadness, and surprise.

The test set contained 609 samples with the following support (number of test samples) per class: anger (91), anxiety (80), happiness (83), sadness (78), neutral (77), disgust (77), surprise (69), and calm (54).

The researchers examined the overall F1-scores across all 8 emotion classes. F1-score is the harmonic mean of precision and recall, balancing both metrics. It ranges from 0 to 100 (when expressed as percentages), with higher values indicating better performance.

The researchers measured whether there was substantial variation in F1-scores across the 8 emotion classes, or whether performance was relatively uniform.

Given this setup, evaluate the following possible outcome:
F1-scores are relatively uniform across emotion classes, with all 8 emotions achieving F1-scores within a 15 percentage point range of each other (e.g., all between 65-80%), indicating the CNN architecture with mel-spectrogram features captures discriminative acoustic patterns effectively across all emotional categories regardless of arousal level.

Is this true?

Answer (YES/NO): NO